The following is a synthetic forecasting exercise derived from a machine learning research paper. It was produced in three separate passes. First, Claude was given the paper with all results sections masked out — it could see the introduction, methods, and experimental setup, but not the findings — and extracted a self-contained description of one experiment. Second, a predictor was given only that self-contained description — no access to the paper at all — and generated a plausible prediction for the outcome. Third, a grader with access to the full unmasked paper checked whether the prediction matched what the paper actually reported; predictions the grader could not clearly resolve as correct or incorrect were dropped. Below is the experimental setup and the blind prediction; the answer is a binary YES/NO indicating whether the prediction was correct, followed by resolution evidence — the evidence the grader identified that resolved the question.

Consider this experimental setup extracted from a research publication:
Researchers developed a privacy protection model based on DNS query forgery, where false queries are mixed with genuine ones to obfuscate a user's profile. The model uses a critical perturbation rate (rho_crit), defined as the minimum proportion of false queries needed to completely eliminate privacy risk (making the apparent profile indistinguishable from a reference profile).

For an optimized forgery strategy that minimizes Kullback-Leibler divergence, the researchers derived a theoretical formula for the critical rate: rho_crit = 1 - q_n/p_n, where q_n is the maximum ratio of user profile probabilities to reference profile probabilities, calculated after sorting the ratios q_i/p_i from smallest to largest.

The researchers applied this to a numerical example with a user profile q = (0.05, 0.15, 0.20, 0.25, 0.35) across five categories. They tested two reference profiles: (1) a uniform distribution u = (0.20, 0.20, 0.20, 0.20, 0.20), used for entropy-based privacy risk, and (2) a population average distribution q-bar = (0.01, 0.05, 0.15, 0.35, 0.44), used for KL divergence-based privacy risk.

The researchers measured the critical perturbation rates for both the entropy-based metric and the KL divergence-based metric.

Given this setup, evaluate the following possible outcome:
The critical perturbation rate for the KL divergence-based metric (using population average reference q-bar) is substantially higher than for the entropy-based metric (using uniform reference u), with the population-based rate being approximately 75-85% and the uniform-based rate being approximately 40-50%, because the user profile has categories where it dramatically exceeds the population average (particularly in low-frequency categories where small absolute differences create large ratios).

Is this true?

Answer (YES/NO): NO